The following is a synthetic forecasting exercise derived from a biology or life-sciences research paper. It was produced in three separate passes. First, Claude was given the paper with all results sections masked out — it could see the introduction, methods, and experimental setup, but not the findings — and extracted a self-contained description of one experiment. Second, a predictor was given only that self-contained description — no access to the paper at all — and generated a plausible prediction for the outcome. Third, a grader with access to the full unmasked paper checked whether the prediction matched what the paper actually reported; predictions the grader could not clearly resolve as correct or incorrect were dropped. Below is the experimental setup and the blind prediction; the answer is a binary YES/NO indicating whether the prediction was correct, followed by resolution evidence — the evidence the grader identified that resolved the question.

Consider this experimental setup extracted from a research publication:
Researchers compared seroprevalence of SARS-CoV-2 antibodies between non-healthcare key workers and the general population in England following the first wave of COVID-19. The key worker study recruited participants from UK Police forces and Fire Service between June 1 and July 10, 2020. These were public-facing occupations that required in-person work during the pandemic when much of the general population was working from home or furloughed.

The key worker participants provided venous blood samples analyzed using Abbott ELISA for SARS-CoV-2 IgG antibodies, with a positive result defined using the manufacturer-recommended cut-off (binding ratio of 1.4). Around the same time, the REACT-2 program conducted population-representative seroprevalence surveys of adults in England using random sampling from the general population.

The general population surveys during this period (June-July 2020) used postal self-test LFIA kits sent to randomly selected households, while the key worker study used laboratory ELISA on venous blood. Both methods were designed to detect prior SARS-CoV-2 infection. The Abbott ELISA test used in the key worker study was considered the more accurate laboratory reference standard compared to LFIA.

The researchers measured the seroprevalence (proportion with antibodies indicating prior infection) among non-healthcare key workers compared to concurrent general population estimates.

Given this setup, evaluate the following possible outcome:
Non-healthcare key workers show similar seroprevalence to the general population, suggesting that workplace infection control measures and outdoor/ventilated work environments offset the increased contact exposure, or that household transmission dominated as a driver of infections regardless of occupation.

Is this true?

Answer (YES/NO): NO